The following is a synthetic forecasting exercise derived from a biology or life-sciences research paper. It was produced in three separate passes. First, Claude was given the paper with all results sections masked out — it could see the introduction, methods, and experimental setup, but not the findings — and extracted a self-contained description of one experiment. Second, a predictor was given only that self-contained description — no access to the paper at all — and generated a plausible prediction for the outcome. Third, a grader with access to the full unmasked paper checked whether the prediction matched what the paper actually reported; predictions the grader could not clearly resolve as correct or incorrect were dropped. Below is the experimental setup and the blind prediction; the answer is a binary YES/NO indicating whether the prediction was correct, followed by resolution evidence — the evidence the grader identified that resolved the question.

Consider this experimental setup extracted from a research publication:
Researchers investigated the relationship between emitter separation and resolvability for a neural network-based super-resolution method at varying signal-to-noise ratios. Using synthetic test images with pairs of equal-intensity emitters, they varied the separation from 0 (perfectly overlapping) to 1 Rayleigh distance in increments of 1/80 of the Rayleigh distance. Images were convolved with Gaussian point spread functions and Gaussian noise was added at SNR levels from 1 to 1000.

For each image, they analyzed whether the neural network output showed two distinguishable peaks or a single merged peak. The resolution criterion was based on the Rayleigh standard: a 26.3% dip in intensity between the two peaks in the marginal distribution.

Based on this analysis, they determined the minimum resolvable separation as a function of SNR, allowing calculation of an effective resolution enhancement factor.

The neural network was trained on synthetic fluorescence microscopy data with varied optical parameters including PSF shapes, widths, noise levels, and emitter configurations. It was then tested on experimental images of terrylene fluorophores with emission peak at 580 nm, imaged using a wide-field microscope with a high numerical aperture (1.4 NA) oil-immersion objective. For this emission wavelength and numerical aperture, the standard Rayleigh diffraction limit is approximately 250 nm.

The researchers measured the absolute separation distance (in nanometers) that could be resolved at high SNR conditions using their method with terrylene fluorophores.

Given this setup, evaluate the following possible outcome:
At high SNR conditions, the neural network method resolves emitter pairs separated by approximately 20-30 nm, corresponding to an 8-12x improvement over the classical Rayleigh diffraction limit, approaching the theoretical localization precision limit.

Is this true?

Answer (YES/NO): NO